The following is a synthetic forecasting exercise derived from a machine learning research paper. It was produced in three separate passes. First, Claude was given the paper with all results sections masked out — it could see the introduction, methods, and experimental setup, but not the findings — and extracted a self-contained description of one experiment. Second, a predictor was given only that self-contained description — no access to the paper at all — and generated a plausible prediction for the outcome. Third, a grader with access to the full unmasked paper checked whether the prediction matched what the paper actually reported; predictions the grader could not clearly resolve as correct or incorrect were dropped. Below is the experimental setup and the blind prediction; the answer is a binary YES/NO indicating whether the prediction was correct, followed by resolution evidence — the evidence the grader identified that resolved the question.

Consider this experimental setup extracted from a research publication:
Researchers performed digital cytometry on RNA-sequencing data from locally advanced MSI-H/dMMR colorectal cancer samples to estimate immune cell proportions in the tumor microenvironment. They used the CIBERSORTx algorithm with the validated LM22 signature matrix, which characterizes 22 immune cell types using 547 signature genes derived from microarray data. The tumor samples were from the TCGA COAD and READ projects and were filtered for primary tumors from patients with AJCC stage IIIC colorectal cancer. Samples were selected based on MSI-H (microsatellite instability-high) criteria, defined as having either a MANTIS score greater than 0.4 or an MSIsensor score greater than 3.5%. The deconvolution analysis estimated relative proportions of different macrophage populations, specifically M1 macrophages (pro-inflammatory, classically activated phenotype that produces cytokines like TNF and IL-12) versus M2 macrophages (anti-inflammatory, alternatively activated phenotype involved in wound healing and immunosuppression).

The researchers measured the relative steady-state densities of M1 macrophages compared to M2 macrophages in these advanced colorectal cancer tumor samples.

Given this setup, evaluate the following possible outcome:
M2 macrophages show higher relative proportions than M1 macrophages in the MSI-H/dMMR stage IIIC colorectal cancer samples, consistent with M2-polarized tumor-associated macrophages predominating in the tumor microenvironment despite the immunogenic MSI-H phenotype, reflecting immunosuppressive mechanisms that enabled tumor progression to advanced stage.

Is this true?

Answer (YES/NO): YES